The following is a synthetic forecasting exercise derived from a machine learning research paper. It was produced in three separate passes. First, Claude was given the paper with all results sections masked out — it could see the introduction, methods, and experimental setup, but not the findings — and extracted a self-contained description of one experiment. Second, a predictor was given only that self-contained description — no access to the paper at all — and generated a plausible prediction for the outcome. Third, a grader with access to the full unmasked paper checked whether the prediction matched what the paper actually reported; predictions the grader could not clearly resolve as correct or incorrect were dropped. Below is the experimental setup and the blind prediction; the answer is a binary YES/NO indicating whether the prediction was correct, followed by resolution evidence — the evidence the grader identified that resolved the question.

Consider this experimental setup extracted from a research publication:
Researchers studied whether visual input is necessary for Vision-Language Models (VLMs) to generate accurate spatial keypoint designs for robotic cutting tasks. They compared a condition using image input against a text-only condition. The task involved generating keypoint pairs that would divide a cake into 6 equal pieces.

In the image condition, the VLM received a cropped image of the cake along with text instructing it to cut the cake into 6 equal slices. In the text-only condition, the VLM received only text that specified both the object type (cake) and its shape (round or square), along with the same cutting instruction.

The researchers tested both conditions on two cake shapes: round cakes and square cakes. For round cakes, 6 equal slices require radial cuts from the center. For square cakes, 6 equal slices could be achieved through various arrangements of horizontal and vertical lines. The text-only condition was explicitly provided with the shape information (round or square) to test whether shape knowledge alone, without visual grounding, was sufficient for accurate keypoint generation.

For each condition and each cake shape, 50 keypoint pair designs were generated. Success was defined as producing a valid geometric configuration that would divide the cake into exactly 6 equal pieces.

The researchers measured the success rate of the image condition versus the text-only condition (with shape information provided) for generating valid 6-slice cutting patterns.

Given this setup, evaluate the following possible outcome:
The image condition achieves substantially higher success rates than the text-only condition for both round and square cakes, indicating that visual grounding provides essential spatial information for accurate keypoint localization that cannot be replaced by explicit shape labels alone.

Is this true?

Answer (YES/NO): YES